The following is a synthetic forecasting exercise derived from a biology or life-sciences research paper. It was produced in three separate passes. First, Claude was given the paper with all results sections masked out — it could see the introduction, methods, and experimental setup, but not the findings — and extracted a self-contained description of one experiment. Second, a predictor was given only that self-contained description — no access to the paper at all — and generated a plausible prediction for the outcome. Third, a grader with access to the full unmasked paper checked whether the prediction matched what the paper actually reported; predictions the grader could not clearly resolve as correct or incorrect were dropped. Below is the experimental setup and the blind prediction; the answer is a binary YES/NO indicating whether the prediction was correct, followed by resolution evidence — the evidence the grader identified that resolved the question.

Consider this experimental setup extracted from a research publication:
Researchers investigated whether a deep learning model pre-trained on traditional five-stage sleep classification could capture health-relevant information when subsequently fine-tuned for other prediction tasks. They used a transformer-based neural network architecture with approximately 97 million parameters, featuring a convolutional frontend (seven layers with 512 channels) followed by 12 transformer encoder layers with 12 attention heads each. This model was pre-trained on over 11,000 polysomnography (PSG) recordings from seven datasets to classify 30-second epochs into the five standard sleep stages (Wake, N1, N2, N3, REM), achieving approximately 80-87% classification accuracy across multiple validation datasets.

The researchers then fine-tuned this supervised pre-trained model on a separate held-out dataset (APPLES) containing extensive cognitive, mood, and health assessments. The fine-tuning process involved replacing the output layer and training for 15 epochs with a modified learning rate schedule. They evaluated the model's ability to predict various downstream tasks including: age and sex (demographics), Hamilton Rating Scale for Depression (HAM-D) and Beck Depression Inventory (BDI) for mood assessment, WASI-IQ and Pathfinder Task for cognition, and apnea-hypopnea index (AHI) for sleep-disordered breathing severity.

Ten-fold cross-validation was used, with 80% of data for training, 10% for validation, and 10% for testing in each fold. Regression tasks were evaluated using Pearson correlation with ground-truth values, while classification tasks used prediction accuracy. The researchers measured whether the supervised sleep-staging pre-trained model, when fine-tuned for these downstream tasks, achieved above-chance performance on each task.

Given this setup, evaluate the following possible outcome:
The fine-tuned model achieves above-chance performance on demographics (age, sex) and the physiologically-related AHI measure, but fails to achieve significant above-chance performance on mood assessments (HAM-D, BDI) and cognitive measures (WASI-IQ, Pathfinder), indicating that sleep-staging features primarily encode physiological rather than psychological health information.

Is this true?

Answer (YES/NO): NO